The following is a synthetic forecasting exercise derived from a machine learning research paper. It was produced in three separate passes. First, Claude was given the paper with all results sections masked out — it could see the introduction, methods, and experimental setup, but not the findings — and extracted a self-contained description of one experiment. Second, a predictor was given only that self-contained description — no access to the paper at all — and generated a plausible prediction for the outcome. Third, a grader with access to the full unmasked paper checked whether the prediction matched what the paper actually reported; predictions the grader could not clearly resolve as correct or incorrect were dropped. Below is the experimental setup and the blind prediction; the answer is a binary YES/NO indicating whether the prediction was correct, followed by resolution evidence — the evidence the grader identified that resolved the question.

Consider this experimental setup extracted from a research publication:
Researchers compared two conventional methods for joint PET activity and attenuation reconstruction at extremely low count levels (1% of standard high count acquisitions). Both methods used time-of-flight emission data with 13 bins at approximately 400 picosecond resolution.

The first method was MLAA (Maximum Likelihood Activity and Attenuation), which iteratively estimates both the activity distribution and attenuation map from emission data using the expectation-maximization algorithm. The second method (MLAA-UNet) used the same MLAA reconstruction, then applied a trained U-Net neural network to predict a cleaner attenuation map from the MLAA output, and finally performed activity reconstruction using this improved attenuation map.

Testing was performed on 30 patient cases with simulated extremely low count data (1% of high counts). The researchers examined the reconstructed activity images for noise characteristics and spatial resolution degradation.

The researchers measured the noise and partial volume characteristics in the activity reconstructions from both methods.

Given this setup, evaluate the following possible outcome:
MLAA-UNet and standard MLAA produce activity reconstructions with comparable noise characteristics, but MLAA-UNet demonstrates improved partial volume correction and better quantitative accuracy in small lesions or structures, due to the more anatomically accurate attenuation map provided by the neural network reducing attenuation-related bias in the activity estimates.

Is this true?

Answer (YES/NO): NO